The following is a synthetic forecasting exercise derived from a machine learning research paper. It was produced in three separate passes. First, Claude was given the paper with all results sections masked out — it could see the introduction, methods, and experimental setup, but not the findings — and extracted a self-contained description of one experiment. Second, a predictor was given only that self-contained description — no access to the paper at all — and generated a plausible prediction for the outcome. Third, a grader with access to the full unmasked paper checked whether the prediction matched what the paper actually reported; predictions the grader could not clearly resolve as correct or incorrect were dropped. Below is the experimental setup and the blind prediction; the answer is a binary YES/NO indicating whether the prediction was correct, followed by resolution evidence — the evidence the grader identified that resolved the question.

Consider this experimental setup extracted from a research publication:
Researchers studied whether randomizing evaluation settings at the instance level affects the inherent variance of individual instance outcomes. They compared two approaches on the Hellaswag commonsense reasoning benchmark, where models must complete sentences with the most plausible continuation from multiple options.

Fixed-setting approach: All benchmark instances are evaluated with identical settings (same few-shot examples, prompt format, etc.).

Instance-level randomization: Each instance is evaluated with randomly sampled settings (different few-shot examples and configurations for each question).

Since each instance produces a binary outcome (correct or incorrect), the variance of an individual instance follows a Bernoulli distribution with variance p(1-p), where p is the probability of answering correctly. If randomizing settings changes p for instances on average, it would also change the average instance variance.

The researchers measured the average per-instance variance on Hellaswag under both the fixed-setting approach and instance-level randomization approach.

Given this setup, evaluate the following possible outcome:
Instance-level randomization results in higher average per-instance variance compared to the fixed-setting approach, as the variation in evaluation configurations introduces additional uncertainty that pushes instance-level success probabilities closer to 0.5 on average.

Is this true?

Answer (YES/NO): NO